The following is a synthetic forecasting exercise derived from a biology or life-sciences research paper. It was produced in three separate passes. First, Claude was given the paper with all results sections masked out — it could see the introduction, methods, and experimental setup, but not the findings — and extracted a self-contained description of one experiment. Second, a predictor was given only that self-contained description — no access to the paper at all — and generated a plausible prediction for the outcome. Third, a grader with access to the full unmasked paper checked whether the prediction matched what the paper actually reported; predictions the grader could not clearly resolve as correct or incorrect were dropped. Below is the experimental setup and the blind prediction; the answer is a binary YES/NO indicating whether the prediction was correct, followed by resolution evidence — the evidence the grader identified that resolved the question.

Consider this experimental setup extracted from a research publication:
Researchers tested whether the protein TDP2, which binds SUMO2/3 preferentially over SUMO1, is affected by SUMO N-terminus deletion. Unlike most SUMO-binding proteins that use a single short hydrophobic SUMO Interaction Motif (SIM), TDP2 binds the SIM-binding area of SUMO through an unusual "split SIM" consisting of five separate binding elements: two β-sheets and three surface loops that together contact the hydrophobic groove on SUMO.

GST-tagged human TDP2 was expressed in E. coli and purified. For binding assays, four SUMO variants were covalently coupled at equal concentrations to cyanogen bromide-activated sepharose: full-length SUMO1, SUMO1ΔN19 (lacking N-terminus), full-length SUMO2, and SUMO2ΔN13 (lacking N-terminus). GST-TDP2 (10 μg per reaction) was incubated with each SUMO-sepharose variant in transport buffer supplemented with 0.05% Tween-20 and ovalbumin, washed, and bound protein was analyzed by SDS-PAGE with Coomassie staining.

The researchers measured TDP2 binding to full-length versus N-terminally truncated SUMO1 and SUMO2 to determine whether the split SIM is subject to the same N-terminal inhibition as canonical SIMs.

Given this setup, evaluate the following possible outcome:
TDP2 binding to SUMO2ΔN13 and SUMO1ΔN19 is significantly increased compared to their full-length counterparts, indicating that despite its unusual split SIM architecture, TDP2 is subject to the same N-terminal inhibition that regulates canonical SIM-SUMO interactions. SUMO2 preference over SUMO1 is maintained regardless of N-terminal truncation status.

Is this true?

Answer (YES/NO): NO